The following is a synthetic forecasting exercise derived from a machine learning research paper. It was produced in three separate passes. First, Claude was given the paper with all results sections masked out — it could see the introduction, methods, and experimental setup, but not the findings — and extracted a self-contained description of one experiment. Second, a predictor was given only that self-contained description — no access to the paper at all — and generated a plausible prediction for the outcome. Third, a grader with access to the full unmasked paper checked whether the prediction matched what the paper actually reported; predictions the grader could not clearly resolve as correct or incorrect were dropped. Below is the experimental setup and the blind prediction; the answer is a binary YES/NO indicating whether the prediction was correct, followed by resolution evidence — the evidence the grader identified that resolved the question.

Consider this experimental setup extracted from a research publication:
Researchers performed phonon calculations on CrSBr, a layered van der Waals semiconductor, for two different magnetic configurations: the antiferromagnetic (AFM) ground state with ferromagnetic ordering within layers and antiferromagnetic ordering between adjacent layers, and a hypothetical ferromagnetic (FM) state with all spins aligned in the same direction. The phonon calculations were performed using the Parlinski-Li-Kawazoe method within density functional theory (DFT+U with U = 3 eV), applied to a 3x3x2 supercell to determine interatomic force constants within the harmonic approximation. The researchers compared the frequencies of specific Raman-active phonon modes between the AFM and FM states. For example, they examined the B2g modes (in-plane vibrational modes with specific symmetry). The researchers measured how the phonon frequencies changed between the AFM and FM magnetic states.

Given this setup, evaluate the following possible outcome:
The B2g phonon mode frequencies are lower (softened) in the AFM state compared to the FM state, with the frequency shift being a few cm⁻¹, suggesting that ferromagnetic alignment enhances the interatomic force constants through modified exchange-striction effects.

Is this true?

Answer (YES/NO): NO